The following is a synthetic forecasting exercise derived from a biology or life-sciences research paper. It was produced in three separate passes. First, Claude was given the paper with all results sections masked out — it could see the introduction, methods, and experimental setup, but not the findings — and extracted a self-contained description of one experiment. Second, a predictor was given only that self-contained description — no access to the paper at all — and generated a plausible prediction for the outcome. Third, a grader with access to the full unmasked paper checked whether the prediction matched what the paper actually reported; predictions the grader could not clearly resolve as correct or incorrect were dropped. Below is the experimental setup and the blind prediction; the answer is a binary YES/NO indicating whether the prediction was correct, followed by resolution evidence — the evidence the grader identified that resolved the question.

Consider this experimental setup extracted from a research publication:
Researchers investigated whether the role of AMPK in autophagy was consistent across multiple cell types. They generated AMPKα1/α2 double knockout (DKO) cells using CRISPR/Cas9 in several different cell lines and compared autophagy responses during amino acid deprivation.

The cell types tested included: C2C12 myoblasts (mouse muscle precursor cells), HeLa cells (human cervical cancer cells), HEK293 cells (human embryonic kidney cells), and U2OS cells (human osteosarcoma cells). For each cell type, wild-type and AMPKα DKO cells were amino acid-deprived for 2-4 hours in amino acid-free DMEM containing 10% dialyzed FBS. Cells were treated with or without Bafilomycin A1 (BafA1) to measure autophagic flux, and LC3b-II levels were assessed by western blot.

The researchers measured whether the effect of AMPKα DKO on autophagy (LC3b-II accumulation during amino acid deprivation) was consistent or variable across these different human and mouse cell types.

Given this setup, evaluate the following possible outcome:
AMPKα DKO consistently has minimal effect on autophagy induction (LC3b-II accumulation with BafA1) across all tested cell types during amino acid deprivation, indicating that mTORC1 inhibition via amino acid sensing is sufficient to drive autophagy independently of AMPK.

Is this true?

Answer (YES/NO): YES